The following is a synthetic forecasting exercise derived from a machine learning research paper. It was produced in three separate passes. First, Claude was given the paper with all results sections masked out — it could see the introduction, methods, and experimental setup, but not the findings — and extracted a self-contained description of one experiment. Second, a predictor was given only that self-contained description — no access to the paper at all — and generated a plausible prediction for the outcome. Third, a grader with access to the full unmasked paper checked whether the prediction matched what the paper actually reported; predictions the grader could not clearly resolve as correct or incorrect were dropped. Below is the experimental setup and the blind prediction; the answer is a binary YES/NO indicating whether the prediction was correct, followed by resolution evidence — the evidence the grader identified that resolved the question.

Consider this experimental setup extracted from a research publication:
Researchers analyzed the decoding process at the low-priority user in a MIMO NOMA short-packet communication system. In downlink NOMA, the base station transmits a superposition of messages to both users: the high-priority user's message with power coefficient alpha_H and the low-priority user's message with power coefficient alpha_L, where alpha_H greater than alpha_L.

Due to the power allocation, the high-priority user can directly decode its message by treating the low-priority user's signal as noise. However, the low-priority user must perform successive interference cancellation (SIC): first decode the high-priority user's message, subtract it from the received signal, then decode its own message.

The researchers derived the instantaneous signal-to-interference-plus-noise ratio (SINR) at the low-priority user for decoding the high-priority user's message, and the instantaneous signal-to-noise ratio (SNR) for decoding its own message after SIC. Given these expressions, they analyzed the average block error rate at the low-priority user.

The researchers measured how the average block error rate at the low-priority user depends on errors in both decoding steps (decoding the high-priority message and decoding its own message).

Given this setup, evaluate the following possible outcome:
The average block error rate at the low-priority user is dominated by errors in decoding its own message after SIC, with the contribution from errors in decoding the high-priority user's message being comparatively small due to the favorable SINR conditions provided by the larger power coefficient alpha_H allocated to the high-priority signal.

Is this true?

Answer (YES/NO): NO